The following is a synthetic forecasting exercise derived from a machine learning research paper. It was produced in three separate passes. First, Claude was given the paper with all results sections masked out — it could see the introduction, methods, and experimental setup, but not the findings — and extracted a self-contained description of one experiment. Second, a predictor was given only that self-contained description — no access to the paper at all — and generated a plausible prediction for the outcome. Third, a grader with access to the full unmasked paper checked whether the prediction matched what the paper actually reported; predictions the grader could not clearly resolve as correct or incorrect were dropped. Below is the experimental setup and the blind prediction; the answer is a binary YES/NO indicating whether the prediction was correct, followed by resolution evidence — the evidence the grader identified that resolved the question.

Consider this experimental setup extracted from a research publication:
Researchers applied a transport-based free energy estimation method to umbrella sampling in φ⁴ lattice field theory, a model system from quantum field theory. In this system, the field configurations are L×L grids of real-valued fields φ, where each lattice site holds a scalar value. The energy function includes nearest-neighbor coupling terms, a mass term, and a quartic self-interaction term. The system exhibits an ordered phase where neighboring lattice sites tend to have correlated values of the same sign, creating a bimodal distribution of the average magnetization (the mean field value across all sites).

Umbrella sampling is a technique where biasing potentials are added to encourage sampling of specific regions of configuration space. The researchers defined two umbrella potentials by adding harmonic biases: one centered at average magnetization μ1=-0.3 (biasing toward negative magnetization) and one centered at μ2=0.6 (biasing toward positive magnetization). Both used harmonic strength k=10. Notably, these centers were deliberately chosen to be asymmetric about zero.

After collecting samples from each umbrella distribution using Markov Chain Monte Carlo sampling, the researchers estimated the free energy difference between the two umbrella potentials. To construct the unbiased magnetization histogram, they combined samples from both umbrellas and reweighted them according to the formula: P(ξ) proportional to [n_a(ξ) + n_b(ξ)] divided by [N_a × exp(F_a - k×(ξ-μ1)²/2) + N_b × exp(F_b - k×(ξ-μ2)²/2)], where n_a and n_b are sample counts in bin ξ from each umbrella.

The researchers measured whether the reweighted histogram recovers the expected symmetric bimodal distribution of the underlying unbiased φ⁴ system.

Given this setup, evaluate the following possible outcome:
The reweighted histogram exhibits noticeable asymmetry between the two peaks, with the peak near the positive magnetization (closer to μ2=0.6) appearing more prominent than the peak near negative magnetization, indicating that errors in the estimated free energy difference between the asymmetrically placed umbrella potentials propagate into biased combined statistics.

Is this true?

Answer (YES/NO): NO